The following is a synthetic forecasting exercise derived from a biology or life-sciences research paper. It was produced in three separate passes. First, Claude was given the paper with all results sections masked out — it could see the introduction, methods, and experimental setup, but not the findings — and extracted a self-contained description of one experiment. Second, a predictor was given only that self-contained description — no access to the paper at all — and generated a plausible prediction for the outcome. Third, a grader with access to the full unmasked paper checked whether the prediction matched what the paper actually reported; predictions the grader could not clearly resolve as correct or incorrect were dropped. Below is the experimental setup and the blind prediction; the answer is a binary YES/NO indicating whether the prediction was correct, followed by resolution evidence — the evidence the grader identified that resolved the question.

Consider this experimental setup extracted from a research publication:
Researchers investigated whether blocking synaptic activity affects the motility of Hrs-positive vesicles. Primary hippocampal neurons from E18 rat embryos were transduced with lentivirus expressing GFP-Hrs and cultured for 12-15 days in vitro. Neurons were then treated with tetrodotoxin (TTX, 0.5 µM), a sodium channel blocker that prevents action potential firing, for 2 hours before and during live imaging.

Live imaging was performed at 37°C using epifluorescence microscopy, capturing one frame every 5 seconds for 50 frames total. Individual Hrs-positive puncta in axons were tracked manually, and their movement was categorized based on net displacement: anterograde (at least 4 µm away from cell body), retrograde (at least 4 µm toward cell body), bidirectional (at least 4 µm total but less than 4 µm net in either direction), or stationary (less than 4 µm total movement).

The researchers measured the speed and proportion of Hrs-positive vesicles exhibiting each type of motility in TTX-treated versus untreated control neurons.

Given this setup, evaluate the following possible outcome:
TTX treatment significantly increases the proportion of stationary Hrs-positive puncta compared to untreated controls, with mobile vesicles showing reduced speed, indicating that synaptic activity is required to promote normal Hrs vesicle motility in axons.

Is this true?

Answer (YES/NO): NO